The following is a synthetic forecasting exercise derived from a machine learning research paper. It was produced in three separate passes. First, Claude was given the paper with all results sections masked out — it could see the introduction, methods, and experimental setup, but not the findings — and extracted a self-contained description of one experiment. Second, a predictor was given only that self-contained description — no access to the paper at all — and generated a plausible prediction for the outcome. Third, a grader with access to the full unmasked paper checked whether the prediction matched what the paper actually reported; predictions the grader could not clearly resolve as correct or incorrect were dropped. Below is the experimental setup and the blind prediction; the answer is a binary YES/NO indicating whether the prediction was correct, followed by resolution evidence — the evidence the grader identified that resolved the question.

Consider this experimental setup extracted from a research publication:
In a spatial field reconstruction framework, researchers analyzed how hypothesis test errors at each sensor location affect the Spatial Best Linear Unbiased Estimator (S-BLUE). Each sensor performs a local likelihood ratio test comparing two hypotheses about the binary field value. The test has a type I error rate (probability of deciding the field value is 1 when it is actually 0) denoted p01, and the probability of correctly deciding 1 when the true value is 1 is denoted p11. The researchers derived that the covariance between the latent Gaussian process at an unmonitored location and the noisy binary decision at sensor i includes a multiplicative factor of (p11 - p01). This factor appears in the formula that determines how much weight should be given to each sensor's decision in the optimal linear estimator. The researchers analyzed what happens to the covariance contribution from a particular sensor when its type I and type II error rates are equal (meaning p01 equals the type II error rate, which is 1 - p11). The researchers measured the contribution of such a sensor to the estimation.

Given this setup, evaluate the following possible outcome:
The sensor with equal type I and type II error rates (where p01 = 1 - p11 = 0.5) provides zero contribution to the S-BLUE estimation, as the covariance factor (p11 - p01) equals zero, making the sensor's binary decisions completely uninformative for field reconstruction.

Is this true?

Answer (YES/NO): NO